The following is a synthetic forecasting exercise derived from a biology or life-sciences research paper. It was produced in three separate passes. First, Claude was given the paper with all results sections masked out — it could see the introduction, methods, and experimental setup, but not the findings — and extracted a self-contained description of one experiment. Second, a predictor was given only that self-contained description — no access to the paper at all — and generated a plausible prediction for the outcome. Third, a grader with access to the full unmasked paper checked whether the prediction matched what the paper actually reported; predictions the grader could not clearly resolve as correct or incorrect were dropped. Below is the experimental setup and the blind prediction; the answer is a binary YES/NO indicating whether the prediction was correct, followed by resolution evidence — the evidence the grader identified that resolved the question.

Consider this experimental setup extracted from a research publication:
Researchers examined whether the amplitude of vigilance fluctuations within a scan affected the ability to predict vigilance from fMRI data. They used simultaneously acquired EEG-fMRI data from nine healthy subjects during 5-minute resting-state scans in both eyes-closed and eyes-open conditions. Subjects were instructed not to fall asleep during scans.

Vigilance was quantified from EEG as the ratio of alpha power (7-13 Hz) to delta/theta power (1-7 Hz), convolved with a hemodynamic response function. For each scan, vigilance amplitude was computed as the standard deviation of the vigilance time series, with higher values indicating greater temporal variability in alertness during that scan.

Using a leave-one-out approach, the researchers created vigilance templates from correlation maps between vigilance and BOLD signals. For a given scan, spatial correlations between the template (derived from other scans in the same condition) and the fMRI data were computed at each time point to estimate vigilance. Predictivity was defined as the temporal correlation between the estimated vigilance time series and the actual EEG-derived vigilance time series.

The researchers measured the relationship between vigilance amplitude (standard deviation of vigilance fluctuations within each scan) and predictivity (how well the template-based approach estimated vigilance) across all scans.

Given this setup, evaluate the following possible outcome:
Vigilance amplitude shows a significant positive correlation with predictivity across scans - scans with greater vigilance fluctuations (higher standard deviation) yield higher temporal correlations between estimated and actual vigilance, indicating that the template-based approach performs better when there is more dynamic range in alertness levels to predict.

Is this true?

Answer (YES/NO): YES